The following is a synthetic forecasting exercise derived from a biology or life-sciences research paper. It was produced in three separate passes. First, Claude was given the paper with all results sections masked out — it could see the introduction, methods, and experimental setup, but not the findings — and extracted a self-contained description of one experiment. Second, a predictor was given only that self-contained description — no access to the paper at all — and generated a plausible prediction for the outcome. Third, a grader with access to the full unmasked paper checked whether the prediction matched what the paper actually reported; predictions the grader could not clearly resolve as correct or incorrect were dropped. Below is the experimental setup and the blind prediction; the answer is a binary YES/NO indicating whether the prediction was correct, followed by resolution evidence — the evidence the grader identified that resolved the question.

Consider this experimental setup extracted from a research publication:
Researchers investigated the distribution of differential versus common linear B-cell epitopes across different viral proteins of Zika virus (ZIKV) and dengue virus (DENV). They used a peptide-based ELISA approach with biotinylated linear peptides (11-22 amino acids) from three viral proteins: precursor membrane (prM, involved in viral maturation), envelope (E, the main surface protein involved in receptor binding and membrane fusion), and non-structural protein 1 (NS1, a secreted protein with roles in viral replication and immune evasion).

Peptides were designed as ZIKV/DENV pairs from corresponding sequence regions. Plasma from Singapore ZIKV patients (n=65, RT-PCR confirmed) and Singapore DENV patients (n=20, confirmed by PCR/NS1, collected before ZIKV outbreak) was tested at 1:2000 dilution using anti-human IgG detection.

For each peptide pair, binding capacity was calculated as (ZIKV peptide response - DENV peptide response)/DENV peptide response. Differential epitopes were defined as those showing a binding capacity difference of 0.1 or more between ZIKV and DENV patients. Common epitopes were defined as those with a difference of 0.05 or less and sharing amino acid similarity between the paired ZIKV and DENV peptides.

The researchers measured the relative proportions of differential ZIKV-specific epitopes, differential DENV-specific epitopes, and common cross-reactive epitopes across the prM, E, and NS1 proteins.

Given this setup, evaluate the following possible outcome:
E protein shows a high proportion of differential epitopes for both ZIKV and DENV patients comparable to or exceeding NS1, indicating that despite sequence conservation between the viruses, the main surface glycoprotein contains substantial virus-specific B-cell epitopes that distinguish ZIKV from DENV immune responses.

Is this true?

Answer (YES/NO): YES